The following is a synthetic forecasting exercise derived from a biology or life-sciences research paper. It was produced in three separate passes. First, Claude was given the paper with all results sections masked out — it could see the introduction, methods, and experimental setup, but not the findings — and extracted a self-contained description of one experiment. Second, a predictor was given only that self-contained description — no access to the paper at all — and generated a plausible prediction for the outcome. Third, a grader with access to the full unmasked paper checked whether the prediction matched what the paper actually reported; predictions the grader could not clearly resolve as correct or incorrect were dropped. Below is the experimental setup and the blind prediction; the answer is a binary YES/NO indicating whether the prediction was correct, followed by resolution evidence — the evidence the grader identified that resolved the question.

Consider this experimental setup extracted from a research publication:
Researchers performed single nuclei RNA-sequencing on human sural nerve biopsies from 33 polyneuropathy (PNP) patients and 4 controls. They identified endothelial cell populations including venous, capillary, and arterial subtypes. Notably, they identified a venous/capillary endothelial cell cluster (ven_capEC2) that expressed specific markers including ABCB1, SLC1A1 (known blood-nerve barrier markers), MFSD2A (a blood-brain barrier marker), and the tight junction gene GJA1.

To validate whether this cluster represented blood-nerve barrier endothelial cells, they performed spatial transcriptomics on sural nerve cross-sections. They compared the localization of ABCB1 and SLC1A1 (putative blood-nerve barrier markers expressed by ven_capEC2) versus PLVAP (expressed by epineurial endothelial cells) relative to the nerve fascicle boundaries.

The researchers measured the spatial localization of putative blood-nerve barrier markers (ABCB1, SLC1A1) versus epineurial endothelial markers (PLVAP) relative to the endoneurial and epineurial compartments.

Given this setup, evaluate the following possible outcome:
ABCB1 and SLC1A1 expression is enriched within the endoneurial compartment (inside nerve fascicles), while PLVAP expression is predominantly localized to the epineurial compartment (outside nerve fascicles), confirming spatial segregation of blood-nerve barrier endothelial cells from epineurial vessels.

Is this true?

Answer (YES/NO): YES